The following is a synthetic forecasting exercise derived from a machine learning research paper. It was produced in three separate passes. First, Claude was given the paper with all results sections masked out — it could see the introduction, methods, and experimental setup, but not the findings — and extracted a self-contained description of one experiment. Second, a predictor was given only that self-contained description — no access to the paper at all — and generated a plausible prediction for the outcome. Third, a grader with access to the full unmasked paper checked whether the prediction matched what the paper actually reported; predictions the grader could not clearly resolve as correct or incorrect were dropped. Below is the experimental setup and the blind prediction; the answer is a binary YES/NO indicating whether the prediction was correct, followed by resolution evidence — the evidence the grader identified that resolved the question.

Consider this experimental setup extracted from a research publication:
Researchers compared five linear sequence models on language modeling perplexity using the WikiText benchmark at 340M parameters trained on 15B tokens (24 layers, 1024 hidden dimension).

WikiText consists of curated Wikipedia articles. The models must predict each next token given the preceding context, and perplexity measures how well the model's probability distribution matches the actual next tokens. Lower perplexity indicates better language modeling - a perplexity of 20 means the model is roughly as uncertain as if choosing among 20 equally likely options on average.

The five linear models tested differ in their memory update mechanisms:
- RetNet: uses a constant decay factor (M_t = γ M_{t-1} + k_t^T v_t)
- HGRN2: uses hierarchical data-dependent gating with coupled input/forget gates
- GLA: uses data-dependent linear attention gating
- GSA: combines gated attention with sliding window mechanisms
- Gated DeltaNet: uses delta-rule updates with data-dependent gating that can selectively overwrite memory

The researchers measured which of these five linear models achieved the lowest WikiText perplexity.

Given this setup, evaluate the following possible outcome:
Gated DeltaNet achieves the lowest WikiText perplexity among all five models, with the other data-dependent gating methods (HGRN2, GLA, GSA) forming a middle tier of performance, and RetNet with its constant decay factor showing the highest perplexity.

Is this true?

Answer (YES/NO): YES